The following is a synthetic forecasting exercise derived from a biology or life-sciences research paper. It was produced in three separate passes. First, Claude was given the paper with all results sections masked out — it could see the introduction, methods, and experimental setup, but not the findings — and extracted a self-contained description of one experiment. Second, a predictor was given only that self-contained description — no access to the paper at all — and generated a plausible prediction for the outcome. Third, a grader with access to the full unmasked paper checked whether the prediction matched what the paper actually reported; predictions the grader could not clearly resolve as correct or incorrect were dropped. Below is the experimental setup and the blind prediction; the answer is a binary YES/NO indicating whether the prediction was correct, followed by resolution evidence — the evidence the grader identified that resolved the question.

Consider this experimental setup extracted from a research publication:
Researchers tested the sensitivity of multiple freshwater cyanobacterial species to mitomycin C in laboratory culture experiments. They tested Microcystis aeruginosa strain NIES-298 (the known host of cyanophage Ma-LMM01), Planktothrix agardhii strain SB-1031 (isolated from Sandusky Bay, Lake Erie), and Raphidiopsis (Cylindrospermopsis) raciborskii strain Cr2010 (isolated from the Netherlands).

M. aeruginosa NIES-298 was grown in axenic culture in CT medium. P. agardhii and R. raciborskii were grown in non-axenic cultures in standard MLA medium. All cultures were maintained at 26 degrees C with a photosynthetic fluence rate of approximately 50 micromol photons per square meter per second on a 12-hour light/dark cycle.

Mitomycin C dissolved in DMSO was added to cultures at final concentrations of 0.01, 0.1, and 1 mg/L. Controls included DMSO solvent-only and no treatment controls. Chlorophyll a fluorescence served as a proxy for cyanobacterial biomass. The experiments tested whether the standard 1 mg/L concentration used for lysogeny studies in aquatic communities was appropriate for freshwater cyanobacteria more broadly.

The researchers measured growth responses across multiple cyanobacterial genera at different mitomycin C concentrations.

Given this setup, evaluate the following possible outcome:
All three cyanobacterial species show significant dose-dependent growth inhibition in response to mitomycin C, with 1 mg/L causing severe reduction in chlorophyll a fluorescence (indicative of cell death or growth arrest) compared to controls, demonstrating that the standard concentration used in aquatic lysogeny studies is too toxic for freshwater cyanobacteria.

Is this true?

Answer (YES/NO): NO